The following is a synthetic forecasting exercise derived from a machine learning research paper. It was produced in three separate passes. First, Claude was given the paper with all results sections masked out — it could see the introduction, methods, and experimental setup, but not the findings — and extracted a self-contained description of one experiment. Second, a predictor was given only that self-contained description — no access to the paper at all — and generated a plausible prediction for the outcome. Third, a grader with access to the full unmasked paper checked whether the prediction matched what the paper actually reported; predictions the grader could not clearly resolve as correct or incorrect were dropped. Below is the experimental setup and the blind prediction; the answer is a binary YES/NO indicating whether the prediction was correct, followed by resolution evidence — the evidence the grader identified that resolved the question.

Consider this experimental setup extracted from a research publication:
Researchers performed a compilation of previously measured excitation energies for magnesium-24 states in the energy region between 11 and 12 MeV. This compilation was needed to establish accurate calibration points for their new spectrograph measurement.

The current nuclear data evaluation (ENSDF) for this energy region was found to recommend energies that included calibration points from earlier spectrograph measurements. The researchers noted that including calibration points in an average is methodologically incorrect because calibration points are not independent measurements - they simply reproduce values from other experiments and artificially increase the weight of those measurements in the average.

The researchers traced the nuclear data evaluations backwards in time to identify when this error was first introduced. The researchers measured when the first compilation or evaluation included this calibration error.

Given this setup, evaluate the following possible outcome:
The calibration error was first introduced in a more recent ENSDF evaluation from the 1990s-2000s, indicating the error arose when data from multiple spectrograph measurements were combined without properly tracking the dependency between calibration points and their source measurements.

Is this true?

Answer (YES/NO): NO